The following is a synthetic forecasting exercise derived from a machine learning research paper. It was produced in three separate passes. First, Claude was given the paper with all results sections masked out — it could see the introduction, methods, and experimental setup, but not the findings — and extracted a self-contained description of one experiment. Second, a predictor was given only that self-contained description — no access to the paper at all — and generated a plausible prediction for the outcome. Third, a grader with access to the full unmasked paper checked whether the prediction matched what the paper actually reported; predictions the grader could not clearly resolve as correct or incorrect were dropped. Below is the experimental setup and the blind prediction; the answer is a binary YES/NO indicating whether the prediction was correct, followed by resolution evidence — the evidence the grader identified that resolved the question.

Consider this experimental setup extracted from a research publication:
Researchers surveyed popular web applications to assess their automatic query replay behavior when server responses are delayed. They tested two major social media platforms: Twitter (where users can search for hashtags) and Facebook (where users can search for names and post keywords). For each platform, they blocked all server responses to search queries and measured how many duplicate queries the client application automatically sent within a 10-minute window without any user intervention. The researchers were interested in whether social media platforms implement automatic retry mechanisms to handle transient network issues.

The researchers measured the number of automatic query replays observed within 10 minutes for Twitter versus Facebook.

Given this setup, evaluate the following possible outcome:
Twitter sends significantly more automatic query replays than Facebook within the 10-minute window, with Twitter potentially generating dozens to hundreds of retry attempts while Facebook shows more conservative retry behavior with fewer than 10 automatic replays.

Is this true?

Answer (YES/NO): NO